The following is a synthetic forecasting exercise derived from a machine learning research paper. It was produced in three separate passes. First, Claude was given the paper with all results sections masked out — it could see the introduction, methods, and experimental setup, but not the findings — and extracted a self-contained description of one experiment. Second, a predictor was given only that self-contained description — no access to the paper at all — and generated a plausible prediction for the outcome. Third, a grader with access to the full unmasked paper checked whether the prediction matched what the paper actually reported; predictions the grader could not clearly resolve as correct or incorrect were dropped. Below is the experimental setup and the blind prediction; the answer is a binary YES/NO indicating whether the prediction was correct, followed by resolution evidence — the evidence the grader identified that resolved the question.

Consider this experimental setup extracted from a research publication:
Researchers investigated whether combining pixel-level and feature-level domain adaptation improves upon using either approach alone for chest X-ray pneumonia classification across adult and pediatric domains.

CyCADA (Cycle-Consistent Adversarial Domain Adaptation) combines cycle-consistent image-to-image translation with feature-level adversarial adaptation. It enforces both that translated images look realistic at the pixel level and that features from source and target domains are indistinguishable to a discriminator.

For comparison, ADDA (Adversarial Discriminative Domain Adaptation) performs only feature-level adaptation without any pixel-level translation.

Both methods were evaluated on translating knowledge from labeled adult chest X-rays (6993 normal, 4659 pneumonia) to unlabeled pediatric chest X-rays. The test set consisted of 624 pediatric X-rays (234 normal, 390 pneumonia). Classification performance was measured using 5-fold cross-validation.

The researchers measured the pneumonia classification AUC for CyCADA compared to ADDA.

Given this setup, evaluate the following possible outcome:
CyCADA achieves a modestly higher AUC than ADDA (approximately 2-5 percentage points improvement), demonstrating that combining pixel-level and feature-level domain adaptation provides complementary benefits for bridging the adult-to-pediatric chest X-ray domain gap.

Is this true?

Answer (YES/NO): NO